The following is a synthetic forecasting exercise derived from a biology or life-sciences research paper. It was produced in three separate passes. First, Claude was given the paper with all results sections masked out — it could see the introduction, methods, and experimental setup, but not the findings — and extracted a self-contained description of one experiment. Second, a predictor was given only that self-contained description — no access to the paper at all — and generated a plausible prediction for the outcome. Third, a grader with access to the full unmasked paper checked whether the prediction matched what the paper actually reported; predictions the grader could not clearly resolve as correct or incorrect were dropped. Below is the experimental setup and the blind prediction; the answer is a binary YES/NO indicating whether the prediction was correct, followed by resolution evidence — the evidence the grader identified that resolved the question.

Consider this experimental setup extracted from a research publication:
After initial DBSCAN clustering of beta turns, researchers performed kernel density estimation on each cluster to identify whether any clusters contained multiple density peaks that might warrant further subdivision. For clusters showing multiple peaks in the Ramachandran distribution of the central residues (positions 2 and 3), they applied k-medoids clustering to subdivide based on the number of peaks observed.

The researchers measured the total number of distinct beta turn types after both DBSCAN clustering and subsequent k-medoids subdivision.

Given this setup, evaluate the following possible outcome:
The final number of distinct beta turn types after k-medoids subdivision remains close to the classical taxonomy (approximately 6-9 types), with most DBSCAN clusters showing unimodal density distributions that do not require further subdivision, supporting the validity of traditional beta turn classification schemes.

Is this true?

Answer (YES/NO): NO